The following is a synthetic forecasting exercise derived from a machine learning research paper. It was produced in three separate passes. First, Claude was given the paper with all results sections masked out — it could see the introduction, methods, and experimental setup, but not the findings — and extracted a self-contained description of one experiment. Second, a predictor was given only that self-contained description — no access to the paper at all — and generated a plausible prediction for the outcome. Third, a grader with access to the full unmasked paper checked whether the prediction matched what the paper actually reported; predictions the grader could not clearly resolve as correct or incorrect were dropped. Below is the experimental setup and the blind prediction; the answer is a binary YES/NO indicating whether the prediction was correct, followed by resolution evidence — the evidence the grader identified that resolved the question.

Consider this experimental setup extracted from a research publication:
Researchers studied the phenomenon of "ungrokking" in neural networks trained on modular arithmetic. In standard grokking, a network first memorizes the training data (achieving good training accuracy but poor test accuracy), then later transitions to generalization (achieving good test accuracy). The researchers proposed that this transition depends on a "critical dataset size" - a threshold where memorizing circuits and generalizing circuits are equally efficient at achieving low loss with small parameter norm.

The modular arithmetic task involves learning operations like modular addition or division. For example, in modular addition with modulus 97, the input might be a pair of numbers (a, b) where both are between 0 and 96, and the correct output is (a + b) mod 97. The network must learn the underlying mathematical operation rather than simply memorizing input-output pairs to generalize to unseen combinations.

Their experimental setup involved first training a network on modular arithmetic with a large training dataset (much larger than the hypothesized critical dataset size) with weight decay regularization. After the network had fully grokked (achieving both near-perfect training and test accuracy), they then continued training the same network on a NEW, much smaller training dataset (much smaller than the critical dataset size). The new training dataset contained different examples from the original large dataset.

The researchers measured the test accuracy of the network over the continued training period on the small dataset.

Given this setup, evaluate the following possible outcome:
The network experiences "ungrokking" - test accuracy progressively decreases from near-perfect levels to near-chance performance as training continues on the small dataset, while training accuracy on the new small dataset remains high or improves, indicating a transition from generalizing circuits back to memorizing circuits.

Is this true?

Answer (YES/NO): YES